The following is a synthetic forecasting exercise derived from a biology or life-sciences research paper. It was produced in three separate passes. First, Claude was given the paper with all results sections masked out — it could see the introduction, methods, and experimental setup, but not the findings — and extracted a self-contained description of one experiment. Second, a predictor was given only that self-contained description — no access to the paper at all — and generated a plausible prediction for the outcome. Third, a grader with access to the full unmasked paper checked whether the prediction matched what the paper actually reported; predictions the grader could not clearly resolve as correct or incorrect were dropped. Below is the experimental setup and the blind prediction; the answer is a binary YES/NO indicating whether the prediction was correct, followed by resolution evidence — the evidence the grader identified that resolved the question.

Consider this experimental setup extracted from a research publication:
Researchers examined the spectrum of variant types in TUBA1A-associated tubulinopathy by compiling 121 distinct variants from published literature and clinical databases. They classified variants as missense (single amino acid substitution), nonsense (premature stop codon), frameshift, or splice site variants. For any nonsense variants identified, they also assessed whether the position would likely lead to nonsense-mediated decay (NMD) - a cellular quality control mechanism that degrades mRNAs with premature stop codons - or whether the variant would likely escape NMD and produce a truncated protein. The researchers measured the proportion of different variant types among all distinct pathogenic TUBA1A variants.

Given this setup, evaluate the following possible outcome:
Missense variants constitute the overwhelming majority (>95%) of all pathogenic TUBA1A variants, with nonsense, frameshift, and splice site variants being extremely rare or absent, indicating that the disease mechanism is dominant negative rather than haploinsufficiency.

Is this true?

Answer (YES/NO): YES